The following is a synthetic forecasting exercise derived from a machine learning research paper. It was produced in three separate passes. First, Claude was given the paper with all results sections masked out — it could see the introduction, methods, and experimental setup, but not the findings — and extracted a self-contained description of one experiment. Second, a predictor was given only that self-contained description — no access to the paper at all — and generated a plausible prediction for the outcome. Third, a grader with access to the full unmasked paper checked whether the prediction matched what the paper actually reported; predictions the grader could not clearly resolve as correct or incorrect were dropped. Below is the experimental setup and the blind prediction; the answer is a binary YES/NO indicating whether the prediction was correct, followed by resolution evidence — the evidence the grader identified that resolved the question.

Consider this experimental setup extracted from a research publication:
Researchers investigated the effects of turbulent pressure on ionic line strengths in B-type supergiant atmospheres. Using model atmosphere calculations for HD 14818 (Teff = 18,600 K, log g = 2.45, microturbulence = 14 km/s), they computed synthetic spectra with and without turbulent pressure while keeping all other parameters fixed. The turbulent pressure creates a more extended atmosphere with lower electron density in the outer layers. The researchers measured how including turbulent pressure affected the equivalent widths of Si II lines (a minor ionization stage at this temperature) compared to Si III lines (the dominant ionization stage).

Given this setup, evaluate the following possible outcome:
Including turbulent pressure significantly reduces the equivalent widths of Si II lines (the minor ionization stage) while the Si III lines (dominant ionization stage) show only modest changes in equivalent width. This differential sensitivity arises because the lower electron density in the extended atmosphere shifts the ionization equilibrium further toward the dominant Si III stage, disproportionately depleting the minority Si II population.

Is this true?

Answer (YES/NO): YES